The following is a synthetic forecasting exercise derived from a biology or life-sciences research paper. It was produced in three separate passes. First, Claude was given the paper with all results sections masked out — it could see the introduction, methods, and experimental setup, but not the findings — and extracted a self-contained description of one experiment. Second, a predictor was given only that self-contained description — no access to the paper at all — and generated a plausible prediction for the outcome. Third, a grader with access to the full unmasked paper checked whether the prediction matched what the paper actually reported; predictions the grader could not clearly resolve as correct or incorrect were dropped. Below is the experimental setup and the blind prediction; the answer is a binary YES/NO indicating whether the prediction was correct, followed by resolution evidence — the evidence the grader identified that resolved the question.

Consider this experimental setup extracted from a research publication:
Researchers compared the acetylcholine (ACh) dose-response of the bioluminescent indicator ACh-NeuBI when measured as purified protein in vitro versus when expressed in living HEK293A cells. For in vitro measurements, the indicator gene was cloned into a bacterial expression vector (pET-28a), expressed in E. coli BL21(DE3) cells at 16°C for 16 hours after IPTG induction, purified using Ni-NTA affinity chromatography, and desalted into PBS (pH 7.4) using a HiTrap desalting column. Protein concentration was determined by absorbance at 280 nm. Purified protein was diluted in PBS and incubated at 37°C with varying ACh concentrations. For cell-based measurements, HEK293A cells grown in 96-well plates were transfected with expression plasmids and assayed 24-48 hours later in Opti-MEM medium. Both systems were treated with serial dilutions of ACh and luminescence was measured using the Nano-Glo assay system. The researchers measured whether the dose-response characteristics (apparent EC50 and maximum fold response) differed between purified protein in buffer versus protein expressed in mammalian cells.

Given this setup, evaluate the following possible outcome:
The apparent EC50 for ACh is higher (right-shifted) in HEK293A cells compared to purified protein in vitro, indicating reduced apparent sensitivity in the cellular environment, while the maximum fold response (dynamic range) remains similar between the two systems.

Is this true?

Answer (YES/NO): NO